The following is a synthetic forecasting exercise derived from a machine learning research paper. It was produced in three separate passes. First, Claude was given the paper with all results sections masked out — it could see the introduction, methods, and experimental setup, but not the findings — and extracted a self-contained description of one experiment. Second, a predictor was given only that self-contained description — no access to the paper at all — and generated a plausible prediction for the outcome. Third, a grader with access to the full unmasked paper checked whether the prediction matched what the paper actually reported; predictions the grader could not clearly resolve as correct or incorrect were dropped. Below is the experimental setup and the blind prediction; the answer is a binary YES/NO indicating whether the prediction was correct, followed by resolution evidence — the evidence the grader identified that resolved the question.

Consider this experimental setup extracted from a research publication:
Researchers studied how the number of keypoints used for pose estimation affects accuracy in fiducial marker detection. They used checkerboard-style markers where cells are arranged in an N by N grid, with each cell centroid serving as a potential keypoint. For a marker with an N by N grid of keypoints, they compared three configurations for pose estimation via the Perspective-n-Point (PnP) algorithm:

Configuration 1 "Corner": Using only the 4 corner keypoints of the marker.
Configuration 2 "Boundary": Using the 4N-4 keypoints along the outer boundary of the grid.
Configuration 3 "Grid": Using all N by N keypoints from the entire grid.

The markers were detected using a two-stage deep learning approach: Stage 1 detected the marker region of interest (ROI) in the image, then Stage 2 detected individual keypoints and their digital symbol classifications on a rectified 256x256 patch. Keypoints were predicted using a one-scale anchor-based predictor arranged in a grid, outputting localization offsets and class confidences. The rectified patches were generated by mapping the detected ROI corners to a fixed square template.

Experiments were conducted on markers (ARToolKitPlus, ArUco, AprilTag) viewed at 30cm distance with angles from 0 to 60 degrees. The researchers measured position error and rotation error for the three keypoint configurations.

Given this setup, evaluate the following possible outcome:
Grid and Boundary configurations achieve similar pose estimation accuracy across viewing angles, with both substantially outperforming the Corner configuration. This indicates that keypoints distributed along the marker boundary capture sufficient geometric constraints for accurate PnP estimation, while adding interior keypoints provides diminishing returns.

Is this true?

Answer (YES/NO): NO